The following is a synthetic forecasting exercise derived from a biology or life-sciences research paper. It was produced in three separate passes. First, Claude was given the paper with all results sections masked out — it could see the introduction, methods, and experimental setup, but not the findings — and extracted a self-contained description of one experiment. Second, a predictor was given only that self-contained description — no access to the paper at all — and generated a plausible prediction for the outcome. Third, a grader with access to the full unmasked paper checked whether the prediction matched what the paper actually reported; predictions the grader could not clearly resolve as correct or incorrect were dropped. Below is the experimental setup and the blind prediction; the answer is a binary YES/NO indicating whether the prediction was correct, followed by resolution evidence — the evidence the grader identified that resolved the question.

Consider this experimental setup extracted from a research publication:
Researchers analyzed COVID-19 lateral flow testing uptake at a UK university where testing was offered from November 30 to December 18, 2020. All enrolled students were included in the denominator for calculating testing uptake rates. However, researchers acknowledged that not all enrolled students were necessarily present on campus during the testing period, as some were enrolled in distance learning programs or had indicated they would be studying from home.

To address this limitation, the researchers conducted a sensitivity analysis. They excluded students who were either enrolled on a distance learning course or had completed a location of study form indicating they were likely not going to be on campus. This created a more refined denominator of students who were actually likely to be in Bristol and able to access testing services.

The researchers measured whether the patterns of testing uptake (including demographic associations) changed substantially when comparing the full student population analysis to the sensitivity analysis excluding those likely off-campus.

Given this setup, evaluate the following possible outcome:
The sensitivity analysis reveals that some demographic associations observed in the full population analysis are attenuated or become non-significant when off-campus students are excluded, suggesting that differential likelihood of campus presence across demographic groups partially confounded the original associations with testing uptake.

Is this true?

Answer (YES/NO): NO